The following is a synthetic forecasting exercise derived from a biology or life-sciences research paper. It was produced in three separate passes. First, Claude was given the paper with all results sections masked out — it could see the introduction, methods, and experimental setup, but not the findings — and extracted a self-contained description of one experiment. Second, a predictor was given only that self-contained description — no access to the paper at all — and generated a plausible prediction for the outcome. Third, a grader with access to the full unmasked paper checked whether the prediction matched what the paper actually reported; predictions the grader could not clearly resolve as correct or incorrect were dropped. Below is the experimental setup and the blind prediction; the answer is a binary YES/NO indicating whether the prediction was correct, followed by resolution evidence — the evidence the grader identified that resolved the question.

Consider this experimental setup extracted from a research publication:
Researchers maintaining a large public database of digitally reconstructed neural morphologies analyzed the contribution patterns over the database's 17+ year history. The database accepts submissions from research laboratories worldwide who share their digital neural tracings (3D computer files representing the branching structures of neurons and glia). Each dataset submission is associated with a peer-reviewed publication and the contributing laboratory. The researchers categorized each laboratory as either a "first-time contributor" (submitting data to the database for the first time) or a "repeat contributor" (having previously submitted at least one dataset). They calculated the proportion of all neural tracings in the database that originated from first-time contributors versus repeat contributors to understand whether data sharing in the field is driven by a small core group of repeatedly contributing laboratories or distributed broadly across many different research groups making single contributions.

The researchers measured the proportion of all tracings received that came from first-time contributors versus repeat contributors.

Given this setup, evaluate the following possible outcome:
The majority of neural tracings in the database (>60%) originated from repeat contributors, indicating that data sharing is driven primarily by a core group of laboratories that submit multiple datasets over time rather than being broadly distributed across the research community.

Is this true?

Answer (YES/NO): NO